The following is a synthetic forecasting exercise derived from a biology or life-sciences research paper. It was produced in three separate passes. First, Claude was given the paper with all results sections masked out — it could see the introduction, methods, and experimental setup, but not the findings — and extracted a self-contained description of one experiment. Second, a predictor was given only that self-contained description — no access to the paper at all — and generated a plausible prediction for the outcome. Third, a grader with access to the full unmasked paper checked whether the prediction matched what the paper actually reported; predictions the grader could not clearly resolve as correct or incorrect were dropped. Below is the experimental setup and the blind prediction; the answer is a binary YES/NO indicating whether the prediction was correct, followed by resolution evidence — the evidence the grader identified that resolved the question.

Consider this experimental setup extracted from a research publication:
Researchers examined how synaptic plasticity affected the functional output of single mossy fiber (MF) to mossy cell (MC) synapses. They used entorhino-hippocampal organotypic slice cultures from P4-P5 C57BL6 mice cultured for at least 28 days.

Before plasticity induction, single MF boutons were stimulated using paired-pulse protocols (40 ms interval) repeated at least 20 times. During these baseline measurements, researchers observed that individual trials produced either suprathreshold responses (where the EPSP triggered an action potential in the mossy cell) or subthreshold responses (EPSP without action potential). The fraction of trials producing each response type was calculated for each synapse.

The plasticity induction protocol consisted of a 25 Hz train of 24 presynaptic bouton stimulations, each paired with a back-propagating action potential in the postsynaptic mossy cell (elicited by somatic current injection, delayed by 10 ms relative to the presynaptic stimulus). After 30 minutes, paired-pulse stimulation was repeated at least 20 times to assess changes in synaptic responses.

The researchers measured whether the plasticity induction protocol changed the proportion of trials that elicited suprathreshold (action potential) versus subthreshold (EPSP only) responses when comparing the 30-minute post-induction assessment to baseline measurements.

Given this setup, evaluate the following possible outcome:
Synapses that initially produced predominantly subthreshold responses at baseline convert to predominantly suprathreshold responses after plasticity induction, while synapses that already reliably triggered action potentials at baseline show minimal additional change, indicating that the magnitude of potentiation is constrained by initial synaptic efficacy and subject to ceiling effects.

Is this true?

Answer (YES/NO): YES